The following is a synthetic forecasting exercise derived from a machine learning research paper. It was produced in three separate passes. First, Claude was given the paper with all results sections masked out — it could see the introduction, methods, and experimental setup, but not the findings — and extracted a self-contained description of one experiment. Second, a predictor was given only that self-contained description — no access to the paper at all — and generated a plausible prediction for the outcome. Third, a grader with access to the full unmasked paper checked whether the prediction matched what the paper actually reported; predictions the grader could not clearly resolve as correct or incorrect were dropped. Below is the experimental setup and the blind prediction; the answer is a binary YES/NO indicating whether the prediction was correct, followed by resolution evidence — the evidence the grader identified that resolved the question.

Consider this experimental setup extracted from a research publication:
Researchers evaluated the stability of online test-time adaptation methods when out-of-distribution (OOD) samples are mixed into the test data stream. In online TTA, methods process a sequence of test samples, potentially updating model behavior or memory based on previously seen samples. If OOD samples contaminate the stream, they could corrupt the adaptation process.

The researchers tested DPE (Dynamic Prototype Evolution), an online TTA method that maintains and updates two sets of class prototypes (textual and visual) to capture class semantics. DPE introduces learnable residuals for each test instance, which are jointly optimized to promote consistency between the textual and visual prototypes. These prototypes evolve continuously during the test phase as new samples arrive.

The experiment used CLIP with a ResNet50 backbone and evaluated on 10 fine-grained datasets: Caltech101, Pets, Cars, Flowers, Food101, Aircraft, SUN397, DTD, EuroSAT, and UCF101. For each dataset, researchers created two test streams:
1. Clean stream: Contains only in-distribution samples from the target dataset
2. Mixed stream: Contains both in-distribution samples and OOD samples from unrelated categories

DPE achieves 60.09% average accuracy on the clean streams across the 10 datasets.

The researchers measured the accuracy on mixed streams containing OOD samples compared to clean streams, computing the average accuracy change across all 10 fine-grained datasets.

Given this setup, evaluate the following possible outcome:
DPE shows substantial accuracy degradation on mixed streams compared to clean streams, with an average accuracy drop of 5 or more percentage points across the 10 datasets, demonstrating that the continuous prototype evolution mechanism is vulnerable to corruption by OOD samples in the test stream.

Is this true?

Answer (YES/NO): NO